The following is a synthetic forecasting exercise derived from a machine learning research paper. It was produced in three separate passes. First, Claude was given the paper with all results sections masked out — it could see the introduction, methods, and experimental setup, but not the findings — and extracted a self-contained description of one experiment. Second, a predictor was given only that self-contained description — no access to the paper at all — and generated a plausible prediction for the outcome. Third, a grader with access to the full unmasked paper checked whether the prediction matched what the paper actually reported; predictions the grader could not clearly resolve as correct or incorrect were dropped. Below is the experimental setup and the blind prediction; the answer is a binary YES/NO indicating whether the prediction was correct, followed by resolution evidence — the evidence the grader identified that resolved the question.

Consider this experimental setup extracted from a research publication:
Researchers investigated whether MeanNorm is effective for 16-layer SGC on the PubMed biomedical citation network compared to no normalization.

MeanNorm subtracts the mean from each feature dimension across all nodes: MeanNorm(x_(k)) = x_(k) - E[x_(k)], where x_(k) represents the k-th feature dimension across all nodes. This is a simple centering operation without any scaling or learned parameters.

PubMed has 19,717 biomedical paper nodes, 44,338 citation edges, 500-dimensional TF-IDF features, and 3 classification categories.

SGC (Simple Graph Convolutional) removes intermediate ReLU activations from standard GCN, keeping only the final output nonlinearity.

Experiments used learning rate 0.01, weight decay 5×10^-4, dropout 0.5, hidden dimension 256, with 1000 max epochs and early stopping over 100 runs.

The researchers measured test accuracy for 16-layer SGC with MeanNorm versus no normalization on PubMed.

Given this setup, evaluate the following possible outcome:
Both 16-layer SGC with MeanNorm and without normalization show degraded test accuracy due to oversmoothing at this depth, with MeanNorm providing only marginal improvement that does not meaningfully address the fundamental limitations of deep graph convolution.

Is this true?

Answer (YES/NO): NO